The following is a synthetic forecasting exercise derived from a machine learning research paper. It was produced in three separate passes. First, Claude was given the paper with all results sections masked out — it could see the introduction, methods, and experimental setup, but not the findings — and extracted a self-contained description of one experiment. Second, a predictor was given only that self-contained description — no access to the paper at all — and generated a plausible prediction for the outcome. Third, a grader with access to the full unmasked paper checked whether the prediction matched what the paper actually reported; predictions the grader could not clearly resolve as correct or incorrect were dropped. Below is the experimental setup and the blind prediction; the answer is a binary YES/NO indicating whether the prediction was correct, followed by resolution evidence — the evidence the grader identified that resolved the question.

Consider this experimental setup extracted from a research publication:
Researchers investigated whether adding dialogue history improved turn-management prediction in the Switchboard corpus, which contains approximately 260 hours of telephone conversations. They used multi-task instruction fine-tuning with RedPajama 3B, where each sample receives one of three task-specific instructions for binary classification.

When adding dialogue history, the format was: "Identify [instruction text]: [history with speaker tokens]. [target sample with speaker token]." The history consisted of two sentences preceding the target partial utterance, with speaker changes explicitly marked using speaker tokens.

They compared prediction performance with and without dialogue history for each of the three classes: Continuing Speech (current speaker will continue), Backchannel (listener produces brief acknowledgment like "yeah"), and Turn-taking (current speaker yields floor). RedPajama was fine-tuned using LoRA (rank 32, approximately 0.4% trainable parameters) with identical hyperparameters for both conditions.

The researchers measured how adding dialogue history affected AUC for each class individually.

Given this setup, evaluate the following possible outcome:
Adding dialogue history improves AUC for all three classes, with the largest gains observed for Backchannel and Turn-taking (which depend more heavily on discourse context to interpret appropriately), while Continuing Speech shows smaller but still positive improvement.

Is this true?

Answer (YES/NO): NO